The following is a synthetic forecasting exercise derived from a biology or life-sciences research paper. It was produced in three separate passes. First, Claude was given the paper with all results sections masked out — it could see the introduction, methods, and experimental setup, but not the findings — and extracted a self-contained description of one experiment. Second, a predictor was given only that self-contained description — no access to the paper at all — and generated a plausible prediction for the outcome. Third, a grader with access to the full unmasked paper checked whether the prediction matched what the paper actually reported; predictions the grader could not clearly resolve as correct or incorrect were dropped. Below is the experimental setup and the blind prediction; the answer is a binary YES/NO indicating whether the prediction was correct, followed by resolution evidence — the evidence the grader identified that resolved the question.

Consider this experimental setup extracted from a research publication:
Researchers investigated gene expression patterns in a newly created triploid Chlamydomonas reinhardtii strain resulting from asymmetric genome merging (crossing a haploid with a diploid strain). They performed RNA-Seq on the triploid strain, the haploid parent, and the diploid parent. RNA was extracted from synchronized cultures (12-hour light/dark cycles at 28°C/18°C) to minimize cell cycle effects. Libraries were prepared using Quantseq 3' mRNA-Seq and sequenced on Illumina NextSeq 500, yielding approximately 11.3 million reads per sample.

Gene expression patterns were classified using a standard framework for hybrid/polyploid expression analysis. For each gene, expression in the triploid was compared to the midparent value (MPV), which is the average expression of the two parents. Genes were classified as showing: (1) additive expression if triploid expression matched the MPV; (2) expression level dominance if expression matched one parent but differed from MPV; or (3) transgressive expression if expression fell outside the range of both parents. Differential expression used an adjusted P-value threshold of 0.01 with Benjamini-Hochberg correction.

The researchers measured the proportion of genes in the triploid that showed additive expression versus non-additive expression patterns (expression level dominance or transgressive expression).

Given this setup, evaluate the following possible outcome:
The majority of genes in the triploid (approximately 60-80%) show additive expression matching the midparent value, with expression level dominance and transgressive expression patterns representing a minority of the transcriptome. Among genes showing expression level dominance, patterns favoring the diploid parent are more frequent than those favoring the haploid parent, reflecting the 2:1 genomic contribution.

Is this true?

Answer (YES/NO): NO